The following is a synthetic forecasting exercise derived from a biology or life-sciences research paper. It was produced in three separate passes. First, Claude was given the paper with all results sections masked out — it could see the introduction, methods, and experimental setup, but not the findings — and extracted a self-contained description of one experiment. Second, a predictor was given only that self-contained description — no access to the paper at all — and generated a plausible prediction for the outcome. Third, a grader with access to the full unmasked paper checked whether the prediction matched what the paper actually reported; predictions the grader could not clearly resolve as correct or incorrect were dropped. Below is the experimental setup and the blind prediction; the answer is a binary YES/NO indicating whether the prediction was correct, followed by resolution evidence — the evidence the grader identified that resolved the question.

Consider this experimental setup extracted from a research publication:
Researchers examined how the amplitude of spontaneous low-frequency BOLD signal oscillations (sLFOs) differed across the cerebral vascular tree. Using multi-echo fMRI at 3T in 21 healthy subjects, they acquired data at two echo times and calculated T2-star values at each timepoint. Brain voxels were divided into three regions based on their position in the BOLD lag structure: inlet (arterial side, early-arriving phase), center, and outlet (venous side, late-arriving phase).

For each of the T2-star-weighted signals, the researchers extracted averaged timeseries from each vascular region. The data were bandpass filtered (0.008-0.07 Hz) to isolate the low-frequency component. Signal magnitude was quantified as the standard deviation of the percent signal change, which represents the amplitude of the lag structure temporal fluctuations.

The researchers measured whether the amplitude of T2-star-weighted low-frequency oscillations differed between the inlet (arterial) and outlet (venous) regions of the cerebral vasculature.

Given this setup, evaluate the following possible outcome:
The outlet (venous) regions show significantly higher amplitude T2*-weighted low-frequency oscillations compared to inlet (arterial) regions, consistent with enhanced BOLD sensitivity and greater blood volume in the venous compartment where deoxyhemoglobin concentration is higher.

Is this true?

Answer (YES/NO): NO